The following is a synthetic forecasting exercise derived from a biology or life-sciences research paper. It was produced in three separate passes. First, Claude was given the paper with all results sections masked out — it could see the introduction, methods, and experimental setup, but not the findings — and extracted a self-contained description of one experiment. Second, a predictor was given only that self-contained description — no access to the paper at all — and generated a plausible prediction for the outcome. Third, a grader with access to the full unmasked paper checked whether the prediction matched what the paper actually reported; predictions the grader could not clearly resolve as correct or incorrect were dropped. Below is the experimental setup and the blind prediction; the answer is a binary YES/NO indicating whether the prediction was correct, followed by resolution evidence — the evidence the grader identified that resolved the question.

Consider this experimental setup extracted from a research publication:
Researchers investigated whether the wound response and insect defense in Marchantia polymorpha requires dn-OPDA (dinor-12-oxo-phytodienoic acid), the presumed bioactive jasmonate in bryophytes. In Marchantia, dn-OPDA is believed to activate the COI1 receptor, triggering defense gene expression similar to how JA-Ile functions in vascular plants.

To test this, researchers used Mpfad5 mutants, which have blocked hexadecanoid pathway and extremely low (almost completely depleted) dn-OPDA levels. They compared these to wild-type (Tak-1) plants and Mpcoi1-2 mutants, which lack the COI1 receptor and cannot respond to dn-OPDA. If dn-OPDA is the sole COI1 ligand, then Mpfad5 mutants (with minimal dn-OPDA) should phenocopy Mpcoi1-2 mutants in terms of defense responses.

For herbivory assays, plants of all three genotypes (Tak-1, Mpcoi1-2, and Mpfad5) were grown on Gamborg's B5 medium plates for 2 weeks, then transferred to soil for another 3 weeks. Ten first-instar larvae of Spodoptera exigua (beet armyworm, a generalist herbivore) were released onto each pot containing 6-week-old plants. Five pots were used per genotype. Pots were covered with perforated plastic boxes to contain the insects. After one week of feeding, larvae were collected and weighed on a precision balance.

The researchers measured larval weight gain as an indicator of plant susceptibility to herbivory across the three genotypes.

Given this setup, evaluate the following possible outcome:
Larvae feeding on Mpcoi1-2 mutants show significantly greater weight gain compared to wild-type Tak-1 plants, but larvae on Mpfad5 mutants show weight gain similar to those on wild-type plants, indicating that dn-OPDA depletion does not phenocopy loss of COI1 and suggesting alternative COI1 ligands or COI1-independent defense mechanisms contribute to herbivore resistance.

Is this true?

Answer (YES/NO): YES